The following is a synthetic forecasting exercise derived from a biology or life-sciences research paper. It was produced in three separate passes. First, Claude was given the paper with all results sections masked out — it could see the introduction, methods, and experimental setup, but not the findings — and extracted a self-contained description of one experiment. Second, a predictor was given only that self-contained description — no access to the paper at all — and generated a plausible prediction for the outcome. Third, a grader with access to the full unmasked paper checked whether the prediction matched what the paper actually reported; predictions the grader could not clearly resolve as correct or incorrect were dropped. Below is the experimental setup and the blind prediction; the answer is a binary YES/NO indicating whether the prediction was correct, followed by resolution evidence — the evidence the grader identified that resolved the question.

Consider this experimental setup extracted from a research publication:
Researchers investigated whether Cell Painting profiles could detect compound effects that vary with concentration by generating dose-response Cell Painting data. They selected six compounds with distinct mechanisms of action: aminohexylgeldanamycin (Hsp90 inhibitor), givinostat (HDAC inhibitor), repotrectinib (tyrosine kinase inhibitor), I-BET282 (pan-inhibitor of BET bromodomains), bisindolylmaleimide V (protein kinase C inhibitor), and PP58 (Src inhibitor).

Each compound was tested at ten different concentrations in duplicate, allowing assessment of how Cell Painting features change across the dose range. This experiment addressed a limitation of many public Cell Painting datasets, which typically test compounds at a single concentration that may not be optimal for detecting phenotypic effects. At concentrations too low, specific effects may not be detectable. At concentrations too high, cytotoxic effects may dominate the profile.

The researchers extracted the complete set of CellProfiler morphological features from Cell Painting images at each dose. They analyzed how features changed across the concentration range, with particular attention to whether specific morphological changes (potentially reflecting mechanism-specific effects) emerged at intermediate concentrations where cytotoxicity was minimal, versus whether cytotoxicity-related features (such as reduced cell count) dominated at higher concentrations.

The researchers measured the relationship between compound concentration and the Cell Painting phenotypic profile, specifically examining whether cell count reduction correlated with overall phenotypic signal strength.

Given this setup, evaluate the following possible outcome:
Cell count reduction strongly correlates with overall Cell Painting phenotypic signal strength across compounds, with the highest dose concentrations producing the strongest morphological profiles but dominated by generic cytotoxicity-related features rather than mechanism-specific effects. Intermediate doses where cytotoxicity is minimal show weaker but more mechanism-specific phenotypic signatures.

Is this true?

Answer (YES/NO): NO